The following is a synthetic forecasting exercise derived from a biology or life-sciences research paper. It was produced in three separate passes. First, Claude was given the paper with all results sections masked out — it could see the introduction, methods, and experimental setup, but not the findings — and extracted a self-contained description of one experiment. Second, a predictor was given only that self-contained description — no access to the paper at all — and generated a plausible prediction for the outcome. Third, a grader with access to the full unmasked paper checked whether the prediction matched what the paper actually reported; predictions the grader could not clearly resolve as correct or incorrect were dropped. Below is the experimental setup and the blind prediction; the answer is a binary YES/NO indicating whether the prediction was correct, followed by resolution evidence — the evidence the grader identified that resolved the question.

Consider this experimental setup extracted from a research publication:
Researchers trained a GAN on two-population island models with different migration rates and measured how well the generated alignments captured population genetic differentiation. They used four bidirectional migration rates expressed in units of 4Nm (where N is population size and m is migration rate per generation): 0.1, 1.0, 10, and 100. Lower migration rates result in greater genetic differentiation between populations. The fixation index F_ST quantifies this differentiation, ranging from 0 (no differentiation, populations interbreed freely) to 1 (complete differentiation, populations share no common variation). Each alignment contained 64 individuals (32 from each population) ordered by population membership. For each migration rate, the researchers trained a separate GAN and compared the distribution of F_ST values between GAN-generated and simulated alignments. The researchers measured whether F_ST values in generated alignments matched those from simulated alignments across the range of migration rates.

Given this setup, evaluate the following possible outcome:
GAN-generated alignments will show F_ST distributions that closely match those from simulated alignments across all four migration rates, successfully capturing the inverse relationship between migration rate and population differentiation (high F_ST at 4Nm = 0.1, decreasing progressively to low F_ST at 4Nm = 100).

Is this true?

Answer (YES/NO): YES